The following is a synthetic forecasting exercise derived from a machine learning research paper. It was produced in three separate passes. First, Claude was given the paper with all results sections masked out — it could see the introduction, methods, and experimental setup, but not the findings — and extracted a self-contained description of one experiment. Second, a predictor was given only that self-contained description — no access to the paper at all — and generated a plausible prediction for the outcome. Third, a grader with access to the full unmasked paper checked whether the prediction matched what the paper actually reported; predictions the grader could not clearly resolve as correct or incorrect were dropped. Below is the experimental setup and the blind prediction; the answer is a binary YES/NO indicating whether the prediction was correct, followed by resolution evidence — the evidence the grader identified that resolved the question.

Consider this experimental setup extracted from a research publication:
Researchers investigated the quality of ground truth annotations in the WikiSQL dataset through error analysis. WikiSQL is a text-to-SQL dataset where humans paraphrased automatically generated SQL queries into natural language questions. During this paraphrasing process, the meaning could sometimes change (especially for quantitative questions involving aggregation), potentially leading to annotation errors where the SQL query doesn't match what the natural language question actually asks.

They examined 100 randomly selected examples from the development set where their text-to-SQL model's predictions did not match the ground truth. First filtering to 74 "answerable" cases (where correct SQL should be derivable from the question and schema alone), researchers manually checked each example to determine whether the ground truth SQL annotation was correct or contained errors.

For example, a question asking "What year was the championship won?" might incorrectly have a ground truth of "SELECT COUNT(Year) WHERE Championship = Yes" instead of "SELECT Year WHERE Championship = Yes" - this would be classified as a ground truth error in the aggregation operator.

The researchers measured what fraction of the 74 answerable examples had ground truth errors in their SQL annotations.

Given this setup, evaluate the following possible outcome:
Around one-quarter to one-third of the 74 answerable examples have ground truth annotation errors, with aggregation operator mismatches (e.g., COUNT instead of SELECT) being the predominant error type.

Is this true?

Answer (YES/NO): NO